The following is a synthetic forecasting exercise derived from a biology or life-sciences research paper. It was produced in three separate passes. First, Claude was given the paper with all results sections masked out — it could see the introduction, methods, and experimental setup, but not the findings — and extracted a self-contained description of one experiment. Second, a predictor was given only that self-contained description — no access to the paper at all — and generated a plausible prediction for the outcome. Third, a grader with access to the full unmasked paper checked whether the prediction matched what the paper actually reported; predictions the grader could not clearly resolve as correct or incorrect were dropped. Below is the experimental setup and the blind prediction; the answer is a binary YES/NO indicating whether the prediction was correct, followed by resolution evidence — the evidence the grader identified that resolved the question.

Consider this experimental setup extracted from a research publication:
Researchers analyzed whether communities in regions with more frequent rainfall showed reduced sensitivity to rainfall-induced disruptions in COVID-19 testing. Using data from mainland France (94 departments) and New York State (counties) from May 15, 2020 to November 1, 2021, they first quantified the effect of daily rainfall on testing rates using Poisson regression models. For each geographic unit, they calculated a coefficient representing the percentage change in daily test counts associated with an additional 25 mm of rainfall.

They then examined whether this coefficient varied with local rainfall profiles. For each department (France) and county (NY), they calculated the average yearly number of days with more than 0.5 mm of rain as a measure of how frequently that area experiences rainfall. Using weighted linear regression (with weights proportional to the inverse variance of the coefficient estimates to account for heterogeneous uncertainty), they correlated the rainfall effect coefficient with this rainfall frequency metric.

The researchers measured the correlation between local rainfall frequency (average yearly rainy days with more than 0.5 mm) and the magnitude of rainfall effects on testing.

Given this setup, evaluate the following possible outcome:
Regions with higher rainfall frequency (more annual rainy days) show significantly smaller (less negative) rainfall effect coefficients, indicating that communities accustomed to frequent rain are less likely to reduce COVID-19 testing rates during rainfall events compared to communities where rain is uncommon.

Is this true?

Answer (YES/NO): YES